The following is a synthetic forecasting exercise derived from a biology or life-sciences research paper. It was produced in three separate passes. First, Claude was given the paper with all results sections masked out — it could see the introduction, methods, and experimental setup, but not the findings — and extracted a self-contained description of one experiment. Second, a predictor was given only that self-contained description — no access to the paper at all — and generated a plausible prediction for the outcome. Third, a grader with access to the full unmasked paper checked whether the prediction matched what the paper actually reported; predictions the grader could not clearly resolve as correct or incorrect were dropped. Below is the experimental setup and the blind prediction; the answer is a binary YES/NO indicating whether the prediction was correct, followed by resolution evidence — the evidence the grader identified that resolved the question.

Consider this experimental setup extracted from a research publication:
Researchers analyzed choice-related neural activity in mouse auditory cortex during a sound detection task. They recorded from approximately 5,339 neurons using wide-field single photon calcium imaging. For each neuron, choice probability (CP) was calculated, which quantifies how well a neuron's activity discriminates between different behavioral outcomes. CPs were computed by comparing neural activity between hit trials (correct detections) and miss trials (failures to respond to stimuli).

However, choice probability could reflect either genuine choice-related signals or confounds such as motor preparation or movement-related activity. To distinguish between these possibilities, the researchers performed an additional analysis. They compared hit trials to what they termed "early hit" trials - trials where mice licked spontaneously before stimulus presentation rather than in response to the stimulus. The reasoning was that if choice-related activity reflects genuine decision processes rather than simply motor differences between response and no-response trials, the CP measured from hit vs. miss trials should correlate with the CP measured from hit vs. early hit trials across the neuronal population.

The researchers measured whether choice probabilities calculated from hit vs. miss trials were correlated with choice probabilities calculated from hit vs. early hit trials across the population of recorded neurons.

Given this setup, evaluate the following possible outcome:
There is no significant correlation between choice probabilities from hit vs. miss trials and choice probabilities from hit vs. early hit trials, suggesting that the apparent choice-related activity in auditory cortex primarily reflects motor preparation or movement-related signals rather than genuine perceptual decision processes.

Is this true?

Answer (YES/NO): NO